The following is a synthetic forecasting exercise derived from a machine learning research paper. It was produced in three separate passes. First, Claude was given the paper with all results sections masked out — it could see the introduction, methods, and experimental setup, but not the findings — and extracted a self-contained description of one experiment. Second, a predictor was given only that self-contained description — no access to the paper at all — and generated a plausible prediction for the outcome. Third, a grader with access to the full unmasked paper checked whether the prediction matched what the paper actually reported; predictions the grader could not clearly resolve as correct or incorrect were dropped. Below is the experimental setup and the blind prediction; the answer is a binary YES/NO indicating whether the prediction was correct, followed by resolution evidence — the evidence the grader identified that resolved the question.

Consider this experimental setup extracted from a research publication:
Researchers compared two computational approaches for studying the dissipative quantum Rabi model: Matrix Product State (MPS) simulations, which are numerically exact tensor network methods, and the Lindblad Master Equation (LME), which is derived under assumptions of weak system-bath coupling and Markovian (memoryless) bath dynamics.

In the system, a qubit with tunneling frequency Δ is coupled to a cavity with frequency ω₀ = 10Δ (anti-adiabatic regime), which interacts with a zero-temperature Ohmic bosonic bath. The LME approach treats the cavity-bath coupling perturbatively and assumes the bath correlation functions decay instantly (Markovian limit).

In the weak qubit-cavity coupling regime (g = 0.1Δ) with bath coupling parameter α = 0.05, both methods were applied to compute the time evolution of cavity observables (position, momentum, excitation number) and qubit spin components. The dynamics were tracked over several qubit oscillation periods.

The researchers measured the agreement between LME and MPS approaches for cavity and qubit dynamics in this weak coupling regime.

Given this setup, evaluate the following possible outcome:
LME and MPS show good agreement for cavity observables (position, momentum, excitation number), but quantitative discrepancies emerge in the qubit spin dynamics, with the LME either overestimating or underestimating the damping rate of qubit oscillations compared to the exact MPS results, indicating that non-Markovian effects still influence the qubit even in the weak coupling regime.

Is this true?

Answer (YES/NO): NO